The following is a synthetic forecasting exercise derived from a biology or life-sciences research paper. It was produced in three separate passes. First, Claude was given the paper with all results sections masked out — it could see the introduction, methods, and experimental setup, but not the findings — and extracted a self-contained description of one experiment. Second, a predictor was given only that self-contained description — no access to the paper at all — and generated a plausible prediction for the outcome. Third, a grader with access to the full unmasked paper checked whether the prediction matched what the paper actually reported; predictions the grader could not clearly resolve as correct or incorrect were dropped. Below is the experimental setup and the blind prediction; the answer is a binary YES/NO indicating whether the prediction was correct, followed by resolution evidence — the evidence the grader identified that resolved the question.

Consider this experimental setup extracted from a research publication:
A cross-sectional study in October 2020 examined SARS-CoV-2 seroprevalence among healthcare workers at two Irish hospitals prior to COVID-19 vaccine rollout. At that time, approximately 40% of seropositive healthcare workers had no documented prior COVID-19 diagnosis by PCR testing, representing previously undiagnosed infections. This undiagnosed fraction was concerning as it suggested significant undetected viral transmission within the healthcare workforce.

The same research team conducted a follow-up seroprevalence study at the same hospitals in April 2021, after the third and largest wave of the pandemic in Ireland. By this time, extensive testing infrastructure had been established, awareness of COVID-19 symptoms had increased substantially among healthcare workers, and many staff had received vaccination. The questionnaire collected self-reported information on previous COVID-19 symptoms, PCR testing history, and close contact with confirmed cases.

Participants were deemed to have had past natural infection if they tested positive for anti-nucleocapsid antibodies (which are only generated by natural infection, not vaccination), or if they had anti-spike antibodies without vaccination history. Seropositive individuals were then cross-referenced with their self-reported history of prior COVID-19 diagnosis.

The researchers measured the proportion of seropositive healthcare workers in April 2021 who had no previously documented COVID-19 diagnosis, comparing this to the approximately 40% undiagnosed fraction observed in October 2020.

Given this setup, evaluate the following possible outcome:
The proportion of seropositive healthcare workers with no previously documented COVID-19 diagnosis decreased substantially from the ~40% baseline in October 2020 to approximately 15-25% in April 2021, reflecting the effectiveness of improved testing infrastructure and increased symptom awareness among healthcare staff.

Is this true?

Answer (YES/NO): NO